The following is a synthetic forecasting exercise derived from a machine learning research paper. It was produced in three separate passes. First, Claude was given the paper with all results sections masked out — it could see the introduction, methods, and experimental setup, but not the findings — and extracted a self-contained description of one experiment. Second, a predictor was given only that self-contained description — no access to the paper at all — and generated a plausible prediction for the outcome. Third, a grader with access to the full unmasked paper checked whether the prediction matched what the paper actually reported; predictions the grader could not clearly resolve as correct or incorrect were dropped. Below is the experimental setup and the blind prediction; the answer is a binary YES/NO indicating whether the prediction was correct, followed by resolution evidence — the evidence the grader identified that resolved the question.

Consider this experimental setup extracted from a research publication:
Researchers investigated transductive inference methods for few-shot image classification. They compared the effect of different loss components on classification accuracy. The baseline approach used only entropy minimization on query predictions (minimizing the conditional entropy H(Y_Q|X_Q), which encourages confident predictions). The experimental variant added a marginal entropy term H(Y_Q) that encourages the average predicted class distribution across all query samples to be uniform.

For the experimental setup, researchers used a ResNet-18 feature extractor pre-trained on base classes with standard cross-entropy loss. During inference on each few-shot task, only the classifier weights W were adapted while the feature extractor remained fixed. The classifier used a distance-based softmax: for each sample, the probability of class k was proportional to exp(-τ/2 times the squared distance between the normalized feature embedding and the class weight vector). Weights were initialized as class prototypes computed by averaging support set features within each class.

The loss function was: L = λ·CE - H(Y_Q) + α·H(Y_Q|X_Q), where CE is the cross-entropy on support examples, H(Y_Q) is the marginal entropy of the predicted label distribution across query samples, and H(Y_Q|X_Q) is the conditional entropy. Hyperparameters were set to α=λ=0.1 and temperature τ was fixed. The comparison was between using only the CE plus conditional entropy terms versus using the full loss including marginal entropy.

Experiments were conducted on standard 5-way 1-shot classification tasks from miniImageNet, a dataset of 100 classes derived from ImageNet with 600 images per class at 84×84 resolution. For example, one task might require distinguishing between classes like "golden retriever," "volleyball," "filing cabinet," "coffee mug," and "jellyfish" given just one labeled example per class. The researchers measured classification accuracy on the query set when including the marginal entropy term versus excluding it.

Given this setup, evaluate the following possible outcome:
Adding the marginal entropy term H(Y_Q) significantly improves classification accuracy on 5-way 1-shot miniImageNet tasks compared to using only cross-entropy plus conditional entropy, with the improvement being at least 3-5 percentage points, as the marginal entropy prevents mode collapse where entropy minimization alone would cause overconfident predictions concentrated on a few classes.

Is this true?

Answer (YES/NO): YES